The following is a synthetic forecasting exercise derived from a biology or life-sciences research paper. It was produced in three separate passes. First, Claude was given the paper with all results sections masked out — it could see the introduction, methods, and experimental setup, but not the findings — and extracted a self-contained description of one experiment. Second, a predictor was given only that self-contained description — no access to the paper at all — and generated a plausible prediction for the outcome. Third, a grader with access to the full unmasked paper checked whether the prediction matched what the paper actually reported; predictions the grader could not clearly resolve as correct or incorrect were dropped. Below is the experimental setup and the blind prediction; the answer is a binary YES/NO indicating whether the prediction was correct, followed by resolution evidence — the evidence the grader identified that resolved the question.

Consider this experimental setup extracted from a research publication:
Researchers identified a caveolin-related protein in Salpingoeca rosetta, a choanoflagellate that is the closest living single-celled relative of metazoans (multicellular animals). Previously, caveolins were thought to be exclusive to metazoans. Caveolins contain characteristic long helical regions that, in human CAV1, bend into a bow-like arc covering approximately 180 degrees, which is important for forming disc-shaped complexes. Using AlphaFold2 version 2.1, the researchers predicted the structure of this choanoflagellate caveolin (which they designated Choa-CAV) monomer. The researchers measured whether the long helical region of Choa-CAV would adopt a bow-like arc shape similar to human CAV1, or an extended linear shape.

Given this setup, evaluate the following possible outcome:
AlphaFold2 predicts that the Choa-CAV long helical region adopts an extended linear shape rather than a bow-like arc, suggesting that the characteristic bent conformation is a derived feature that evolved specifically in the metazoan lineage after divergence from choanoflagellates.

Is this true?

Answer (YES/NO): YES